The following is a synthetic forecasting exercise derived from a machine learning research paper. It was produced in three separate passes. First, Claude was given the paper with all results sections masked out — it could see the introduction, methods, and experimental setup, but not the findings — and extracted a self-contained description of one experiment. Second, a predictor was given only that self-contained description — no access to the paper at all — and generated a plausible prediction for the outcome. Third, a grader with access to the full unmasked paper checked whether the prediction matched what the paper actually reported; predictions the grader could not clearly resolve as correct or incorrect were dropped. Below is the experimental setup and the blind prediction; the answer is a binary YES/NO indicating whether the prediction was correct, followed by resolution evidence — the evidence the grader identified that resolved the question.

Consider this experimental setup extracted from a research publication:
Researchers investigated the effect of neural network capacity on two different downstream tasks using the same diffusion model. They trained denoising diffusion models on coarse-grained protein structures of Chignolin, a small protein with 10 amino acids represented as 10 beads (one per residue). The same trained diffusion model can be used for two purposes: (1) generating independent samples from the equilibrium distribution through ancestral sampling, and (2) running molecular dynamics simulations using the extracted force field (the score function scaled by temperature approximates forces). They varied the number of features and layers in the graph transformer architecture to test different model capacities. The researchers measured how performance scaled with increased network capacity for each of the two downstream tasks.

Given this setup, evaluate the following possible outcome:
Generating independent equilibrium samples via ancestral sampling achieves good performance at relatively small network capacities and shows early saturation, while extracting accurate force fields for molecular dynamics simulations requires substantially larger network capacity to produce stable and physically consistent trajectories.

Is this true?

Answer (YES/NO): NO